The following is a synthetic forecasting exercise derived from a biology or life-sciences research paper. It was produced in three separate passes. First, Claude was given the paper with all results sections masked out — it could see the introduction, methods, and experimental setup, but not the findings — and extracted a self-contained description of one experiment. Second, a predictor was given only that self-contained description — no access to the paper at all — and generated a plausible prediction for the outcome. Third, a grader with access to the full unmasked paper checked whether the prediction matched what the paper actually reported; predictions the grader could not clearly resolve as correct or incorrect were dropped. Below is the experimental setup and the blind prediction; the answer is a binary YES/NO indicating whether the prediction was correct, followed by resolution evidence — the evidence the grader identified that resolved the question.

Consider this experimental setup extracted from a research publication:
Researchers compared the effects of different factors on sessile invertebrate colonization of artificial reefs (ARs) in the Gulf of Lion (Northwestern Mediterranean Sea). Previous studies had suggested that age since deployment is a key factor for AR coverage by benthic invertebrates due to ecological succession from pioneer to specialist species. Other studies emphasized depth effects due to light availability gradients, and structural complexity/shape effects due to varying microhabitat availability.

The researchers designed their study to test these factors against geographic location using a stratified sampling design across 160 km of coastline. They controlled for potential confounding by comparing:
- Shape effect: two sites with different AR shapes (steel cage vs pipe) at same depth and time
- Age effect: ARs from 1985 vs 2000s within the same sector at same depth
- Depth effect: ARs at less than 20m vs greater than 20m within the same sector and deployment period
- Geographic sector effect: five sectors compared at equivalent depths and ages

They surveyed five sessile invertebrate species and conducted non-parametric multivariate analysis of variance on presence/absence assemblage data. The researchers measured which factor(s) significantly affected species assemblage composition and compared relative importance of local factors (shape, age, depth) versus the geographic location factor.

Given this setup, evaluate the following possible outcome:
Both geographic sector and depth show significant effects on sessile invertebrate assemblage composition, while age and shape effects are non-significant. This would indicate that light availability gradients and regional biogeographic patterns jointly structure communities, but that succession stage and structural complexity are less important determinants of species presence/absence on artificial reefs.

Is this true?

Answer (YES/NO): NO